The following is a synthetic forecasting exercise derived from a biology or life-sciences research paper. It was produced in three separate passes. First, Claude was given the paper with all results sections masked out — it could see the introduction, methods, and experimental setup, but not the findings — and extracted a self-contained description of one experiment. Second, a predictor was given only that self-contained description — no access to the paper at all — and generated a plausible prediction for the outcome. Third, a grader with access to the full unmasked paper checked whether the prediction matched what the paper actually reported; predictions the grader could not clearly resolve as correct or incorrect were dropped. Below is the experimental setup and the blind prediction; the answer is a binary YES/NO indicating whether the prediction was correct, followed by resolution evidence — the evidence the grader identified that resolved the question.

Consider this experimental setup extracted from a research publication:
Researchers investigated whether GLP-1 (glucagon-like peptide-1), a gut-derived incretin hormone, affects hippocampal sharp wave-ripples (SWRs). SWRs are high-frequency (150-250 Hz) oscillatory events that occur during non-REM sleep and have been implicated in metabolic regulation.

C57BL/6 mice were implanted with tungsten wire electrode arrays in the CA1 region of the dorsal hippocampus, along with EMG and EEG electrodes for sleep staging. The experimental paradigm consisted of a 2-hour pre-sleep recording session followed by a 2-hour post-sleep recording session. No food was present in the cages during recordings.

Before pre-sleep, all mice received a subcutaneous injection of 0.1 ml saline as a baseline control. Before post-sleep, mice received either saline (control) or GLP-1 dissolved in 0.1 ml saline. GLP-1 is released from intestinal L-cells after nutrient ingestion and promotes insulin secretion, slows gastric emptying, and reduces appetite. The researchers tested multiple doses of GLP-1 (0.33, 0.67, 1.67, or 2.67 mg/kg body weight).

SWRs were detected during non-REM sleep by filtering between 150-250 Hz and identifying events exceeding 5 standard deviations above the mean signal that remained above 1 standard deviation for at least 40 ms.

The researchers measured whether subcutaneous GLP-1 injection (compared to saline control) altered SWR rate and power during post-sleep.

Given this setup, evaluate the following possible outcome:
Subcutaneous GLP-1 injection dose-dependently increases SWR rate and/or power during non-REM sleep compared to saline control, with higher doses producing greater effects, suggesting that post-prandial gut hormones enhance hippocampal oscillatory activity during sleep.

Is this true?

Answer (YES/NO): NO